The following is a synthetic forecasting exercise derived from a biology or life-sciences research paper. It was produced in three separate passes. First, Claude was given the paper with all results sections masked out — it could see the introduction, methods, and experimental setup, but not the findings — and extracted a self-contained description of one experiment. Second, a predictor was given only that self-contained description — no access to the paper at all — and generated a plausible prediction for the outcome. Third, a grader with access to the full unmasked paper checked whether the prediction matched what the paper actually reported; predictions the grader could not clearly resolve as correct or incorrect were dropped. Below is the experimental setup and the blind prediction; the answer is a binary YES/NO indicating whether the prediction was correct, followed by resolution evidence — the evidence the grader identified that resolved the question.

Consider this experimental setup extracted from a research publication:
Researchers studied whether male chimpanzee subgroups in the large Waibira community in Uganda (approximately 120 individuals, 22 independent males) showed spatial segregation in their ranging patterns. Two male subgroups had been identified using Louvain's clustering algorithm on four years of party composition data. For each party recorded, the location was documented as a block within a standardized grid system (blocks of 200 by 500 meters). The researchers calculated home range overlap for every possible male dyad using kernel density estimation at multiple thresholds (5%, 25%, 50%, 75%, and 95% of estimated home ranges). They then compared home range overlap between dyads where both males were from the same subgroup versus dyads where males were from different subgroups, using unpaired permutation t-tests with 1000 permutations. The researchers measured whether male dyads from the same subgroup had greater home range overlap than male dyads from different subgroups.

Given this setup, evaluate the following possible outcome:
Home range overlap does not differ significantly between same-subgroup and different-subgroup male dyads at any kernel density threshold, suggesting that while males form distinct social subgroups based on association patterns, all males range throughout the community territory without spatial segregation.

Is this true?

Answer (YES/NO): YES